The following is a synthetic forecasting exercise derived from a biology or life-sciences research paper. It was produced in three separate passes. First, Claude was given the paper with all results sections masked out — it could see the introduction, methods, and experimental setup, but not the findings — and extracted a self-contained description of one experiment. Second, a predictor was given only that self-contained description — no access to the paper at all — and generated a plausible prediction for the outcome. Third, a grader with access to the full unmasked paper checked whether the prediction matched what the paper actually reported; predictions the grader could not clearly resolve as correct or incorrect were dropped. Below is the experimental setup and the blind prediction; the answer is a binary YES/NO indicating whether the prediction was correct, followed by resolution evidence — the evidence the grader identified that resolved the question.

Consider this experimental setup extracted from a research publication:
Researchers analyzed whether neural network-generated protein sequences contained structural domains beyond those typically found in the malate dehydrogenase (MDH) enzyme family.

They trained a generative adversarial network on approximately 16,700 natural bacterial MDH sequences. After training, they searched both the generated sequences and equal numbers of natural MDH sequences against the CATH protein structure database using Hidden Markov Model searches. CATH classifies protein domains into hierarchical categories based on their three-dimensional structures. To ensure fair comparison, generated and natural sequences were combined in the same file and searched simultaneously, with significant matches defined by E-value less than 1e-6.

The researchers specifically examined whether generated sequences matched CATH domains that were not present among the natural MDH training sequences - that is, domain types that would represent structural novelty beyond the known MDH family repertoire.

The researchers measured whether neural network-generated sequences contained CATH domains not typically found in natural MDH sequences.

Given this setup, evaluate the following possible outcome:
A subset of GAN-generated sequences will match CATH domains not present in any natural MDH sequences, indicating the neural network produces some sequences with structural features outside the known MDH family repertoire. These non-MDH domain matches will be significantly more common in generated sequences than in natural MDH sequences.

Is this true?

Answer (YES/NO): YES